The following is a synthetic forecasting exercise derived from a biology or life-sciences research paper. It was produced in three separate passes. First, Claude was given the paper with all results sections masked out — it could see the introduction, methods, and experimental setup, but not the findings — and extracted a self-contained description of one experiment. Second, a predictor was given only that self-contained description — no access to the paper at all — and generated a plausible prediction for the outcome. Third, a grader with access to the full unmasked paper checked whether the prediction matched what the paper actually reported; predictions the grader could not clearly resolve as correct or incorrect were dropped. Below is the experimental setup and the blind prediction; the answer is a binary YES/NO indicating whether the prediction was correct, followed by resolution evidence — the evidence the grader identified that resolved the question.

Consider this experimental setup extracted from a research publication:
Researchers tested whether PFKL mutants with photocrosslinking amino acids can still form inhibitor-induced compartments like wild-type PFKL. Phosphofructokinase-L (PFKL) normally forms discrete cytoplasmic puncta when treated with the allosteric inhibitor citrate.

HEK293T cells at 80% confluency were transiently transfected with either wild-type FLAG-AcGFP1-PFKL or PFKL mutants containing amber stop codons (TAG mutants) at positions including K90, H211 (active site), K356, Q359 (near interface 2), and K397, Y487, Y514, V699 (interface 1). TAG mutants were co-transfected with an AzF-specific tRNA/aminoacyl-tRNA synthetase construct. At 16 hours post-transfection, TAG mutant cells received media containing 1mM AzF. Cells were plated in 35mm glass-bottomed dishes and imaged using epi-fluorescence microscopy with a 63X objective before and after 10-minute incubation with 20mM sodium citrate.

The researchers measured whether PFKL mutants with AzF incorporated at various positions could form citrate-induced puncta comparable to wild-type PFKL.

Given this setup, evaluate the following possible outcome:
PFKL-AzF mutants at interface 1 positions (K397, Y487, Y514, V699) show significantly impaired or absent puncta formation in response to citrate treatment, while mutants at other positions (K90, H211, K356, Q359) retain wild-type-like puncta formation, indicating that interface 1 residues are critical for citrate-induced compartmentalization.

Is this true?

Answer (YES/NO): NO